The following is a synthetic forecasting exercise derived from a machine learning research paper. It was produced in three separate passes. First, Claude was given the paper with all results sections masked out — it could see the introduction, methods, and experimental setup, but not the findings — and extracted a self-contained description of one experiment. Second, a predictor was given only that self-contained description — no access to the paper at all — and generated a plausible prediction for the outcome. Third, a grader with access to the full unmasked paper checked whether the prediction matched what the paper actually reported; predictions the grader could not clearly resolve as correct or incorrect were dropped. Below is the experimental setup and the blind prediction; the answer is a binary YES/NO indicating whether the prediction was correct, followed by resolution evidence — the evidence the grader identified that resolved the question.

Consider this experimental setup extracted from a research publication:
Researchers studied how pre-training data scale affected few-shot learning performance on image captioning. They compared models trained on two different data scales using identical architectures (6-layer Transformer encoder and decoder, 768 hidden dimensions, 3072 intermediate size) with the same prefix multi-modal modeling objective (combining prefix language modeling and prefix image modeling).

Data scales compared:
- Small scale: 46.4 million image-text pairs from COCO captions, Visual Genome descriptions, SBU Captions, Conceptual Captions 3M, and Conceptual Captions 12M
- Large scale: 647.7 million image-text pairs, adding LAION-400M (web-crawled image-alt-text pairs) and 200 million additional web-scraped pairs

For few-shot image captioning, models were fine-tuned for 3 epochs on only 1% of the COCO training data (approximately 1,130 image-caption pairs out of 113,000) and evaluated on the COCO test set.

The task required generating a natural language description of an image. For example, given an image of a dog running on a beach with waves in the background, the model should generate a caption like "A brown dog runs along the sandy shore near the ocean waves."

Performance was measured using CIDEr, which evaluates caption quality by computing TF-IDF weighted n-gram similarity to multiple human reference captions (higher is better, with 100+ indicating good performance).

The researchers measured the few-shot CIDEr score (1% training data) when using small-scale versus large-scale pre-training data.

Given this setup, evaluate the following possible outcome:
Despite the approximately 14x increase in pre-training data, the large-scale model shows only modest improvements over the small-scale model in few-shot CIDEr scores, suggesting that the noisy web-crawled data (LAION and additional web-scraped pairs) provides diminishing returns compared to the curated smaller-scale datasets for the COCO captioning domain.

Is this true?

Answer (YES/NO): NO